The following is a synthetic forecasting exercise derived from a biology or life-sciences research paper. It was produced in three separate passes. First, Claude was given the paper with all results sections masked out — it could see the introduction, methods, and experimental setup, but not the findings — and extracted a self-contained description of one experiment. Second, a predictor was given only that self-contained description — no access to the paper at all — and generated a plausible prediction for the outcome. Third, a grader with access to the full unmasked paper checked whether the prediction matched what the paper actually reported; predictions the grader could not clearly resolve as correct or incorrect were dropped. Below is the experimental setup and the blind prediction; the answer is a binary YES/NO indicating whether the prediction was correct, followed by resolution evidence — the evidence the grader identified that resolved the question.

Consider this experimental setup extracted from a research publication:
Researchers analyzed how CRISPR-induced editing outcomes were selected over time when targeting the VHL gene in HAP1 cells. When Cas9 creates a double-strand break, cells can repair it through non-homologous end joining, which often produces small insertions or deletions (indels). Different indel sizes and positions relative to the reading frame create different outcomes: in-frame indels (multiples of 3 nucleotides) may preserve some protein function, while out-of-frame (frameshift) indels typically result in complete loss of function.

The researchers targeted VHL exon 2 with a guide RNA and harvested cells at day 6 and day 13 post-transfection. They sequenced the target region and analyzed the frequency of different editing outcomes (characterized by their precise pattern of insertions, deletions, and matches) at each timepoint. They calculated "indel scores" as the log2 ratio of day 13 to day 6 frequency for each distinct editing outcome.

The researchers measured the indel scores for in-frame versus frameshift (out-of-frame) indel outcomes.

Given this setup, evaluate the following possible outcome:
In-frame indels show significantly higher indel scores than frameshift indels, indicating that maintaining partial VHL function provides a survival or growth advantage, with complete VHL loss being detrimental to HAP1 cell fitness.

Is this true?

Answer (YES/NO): YES